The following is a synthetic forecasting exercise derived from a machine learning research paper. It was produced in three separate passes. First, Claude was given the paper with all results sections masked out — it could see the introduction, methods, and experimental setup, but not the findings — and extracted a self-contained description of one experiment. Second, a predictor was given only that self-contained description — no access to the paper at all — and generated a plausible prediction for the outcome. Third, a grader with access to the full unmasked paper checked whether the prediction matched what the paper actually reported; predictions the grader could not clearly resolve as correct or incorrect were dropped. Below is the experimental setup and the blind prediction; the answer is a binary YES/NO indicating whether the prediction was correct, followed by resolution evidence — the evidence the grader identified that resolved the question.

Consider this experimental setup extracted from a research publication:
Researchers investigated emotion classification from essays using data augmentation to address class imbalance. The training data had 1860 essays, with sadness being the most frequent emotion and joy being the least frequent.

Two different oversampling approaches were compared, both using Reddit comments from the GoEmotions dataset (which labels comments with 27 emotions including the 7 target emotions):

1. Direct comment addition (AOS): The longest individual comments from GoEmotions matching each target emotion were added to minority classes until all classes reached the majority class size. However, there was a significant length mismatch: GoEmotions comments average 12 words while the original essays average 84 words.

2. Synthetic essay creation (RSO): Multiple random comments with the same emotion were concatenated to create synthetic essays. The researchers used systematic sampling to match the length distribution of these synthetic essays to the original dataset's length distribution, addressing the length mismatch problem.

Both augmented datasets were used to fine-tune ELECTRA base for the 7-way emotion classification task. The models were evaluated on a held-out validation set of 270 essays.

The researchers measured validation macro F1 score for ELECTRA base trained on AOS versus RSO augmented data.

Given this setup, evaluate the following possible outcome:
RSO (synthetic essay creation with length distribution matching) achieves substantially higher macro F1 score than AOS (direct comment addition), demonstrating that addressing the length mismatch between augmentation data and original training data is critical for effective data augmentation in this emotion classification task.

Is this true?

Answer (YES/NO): NO